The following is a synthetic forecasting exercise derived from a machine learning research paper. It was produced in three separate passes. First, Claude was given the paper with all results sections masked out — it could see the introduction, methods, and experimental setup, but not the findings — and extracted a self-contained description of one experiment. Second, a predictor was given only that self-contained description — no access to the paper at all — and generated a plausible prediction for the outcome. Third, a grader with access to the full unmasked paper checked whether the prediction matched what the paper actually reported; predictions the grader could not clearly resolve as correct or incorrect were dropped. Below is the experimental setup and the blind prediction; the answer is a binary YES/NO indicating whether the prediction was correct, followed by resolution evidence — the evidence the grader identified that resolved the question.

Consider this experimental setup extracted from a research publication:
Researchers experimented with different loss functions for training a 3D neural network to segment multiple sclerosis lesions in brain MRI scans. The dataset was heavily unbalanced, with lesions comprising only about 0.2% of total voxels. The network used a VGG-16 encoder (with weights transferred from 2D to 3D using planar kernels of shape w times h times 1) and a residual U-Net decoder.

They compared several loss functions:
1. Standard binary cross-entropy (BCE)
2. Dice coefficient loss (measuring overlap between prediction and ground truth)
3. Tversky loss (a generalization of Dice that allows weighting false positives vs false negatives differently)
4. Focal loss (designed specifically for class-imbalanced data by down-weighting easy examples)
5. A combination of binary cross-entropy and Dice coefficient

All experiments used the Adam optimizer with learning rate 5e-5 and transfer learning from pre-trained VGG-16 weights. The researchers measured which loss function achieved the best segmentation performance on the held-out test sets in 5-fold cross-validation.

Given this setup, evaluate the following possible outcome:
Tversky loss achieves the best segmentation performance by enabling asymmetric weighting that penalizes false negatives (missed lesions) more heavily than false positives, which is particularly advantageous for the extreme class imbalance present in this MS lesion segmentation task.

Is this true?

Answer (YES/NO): NO